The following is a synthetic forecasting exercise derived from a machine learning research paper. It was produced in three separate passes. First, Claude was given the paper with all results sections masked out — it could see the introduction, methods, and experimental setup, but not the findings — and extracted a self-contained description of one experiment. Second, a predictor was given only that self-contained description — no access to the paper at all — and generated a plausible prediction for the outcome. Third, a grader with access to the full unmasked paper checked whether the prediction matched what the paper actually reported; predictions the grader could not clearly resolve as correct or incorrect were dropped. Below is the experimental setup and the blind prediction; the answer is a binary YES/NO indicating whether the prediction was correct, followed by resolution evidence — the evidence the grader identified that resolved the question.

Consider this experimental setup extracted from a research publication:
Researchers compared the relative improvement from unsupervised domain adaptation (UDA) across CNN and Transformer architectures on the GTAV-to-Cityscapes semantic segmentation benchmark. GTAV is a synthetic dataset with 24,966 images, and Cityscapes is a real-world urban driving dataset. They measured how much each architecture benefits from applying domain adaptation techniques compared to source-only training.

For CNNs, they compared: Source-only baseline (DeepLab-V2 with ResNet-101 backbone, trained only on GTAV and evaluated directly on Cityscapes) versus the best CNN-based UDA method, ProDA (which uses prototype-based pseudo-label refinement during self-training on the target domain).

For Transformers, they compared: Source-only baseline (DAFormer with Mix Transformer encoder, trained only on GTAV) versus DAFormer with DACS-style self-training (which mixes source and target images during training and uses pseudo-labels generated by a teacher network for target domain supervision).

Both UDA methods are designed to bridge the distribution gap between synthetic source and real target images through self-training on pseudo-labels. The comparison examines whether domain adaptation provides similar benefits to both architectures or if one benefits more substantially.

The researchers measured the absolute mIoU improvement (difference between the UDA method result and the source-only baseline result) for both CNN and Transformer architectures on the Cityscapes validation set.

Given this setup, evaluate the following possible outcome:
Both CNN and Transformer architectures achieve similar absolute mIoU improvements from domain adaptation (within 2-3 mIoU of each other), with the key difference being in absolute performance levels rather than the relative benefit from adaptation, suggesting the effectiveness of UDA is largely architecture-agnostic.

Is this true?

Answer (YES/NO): YES